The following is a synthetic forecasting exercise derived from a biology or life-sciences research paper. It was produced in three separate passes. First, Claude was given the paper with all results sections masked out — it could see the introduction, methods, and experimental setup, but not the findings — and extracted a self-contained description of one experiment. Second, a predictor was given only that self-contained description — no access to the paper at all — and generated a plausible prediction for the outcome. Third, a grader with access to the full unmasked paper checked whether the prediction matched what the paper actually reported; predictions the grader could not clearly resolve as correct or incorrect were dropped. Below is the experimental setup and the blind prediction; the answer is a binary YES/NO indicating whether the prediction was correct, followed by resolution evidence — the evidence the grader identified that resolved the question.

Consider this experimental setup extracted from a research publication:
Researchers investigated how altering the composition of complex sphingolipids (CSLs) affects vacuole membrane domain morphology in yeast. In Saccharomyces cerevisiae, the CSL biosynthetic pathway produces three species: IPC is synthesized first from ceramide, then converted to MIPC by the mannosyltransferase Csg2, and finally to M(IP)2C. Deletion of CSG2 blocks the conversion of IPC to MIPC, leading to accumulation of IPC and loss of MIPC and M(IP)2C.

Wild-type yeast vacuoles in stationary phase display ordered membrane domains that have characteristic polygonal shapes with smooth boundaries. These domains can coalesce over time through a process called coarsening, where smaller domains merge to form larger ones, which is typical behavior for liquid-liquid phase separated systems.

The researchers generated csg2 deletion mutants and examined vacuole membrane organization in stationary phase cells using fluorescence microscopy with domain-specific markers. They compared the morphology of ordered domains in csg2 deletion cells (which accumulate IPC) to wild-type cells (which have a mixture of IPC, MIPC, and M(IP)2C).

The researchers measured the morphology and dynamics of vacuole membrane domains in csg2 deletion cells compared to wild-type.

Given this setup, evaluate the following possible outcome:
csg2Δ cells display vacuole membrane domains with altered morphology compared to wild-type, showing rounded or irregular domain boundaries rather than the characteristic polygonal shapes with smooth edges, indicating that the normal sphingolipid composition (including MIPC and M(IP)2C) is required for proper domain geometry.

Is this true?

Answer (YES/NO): YES